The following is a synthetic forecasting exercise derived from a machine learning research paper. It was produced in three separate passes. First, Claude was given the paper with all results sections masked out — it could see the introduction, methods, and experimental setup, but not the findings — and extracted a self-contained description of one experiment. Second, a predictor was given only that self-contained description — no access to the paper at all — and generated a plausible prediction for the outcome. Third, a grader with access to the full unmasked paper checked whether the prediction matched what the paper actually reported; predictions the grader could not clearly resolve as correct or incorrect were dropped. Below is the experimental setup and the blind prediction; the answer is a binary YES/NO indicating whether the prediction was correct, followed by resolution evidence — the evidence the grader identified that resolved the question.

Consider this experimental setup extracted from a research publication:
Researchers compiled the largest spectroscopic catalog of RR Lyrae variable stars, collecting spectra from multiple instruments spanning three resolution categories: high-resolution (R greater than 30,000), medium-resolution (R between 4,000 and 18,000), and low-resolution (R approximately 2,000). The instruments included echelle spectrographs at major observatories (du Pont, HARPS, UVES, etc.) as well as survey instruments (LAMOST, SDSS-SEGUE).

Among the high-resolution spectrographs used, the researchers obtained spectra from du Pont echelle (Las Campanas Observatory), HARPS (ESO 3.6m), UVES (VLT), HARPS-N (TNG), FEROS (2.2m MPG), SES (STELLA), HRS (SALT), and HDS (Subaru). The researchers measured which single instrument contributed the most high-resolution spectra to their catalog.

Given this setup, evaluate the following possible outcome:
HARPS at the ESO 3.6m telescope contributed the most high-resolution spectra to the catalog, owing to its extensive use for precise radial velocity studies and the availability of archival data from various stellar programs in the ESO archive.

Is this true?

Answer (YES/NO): NO